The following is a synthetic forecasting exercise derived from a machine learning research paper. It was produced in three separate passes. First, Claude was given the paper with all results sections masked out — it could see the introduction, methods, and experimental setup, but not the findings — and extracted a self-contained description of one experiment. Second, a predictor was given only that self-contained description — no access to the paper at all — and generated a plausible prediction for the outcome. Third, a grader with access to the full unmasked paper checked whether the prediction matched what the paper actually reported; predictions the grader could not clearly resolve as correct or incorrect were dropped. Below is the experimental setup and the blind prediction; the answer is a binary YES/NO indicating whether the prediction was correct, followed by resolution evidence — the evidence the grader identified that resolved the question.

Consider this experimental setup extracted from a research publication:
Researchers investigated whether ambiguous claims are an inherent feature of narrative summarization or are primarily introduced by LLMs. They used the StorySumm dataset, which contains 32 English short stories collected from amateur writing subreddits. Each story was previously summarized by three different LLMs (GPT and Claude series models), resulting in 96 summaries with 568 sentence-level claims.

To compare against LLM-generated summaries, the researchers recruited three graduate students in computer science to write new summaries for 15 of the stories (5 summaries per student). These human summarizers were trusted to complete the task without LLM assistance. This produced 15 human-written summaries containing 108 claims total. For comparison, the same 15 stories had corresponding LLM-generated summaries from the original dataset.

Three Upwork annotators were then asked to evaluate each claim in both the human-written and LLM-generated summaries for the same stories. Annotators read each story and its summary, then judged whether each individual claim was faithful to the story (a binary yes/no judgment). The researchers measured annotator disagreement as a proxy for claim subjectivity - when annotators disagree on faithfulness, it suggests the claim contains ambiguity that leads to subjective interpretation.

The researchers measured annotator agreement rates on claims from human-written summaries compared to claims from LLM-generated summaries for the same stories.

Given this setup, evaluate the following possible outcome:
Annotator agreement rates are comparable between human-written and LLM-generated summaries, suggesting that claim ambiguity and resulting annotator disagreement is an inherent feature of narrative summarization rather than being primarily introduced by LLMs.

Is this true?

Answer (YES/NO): YES